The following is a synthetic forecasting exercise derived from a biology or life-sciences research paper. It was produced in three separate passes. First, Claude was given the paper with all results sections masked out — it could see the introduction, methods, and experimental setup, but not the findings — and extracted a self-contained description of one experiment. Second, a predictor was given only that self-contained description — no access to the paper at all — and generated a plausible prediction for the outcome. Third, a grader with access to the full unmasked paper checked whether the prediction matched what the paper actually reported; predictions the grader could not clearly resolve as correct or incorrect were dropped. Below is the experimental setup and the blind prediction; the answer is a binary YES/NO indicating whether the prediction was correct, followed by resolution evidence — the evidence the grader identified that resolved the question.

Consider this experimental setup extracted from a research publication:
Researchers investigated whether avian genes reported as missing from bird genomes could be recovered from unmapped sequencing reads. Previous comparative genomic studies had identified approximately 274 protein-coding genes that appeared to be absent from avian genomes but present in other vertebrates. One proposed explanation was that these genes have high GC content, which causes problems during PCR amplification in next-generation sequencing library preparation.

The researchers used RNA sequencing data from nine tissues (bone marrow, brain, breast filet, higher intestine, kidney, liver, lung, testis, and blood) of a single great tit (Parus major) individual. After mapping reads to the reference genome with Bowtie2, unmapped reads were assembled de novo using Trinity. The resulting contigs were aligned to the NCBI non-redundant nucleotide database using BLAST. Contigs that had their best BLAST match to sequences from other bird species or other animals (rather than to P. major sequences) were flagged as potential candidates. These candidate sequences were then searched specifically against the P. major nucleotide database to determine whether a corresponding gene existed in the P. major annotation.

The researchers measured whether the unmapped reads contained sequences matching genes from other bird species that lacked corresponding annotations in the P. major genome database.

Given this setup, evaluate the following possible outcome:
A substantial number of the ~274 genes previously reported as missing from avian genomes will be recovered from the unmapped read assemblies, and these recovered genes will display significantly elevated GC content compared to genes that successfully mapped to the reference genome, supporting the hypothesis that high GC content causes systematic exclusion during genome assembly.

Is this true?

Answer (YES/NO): NO